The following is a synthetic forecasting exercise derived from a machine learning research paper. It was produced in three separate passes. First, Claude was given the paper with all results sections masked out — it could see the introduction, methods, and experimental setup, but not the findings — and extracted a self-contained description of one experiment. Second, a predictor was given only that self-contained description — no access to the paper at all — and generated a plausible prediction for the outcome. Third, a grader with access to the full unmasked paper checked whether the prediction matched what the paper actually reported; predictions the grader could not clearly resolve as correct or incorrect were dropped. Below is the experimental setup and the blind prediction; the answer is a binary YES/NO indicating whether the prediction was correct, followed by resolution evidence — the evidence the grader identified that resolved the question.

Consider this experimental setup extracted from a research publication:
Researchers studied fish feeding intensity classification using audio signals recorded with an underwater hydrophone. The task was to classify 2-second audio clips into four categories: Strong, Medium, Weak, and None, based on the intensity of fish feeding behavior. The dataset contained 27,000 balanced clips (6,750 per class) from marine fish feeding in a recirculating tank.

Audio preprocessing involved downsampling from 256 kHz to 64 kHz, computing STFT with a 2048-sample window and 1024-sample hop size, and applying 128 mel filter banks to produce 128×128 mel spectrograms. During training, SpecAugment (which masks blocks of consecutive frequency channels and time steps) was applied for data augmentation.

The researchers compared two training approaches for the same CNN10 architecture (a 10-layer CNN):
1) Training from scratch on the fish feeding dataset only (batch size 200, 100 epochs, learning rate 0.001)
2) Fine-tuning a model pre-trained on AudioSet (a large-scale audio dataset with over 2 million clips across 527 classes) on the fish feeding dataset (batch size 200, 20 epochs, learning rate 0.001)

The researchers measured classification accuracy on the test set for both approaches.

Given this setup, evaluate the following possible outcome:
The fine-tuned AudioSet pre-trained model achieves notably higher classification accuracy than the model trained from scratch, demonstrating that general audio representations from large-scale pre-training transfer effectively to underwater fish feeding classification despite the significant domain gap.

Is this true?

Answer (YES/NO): YES